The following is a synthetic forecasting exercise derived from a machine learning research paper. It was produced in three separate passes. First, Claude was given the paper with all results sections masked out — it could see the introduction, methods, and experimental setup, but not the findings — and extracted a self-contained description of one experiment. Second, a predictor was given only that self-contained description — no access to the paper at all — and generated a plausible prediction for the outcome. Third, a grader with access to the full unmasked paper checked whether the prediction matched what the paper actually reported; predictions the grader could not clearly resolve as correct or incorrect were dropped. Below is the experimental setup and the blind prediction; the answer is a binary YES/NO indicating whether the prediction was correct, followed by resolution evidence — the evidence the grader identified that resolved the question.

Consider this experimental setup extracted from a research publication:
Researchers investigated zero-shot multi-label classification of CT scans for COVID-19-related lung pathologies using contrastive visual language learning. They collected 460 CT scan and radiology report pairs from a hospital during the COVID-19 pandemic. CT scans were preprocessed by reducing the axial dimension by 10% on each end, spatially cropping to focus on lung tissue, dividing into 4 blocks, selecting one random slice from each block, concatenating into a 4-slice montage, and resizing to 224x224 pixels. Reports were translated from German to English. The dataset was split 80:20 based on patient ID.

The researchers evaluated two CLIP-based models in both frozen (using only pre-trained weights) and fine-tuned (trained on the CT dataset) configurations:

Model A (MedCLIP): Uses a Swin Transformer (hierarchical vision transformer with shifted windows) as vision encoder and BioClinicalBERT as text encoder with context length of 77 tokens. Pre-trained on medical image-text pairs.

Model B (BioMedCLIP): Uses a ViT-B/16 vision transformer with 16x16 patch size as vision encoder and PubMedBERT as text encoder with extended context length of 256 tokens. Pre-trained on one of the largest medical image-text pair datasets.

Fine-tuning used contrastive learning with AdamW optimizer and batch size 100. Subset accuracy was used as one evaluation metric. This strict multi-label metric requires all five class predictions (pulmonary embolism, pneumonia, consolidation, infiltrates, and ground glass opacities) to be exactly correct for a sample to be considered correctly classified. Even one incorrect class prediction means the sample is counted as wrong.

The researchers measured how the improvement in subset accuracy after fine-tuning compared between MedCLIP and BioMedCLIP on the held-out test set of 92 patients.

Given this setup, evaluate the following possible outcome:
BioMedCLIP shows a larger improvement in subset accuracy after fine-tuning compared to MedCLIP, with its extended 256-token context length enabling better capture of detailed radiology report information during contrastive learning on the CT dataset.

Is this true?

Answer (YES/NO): NO